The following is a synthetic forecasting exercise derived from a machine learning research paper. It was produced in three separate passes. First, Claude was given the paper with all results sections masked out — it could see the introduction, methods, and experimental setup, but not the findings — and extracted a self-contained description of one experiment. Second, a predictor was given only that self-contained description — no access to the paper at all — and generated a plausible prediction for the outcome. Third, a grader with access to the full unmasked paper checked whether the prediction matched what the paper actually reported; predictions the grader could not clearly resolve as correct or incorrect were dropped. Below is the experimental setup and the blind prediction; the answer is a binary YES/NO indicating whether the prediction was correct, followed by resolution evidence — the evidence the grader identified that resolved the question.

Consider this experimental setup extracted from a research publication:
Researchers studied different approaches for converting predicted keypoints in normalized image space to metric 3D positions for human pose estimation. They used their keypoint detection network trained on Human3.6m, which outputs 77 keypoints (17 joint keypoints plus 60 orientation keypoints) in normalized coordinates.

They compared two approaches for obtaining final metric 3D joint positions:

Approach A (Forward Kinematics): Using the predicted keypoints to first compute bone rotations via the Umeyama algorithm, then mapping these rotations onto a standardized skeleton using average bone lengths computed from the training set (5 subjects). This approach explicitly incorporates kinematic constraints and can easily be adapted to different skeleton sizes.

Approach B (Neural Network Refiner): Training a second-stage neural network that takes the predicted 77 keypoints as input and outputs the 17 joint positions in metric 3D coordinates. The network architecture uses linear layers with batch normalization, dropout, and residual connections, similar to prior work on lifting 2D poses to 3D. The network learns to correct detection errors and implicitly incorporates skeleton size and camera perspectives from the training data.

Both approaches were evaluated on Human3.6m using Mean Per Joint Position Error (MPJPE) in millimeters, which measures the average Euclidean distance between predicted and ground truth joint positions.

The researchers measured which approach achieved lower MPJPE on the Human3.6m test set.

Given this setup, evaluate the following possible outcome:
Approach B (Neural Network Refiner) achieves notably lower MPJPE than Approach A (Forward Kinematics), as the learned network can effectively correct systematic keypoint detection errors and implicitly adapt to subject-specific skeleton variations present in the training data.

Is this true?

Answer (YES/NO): YES